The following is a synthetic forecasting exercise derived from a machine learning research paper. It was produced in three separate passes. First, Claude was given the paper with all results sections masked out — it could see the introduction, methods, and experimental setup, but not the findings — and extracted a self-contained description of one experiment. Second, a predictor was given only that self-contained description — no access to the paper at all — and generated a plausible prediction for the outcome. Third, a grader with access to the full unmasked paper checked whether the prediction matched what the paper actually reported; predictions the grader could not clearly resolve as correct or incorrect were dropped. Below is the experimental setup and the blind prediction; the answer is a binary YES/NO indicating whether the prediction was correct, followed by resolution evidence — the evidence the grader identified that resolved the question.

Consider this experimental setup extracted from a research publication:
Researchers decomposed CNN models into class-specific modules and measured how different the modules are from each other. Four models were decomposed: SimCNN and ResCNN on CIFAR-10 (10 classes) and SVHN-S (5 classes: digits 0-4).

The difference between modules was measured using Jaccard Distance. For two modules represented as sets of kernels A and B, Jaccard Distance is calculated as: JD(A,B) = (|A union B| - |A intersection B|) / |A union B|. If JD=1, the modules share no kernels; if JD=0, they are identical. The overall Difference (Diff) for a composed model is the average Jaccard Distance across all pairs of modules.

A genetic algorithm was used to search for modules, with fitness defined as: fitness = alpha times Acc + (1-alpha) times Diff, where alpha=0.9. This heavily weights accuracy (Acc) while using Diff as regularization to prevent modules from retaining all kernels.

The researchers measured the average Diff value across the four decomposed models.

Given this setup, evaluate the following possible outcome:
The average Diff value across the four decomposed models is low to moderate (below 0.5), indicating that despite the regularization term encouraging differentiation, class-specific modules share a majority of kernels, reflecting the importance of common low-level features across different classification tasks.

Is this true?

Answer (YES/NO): NO